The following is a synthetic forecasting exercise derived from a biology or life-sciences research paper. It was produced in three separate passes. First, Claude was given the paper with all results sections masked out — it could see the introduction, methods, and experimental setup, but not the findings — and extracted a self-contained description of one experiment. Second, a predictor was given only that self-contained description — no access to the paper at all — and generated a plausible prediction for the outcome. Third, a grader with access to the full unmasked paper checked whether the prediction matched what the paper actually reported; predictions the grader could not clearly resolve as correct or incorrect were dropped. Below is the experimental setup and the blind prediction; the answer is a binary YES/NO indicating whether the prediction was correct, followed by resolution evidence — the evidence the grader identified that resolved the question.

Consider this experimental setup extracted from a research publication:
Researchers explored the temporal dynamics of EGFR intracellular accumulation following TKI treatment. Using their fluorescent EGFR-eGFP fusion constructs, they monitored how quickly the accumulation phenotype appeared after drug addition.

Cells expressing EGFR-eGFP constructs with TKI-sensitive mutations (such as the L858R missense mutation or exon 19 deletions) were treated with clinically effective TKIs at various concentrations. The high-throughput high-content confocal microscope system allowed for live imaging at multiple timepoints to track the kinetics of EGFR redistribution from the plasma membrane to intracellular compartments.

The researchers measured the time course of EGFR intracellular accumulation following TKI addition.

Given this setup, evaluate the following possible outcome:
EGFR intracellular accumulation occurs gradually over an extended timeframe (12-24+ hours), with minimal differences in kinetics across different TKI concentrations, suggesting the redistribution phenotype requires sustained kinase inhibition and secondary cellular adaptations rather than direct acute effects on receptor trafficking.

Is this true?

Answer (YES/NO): NO